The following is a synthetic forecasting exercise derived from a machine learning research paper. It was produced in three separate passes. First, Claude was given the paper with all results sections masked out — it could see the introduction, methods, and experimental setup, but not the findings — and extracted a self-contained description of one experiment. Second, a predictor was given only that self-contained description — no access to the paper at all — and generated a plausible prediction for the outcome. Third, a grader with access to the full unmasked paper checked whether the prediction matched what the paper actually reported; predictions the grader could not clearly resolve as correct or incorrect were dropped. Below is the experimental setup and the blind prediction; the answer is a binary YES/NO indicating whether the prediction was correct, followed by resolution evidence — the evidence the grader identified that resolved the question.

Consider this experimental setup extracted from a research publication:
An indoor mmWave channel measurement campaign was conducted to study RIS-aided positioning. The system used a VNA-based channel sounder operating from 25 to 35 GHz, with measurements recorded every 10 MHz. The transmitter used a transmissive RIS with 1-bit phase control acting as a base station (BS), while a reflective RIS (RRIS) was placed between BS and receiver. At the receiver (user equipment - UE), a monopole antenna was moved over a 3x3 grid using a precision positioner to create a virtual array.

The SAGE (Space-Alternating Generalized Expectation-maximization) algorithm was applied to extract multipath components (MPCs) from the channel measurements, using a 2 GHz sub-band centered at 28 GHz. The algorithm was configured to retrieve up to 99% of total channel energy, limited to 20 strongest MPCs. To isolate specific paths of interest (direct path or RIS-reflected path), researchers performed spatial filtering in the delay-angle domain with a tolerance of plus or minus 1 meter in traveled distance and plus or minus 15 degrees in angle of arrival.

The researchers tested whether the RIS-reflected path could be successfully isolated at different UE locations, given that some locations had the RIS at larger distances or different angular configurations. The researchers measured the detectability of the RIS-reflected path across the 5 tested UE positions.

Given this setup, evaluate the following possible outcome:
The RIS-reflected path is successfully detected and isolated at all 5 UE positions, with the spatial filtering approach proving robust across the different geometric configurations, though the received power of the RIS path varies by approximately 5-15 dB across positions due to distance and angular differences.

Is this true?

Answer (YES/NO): NO